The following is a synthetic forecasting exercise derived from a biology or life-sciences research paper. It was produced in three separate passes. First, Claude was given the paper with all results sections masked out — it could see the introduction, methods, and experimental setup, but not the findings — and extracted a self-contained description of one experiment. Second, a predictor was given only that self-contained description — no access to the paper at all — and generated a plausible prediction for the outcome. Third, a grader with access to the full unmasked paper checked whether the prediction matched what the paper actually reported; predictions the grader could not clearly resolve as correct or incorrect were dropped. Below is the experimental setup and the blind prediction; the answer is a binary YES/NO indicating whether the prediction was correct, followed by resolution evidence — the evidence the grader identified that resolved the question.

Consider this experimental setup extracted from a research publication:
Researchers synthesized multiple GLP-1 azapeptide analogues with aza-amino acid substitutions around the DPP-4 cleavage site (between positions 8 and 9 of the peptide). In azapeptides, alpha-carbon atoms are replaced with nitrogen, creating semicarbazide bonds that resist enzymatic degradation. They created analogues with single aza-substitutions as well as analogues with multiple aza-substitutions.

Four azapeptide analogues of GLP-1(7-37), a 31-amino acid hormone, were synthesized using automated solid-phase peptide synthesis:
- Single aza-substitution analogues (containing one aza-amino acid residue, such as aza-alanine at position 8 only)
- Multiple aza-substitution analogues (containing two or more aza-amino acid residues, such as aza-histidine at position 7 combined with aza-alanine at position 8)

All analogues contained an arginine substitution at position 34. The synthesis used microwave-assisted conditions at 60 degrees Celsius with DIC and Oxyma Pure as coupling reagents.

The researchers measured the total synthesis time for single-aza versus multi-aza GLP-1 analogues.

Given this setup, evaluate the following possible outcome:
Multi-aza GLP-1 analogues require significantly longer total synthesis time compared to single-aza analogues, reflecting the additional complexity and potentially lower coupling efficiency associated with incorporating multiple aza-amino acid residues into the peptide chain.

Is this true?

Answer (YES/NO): YES